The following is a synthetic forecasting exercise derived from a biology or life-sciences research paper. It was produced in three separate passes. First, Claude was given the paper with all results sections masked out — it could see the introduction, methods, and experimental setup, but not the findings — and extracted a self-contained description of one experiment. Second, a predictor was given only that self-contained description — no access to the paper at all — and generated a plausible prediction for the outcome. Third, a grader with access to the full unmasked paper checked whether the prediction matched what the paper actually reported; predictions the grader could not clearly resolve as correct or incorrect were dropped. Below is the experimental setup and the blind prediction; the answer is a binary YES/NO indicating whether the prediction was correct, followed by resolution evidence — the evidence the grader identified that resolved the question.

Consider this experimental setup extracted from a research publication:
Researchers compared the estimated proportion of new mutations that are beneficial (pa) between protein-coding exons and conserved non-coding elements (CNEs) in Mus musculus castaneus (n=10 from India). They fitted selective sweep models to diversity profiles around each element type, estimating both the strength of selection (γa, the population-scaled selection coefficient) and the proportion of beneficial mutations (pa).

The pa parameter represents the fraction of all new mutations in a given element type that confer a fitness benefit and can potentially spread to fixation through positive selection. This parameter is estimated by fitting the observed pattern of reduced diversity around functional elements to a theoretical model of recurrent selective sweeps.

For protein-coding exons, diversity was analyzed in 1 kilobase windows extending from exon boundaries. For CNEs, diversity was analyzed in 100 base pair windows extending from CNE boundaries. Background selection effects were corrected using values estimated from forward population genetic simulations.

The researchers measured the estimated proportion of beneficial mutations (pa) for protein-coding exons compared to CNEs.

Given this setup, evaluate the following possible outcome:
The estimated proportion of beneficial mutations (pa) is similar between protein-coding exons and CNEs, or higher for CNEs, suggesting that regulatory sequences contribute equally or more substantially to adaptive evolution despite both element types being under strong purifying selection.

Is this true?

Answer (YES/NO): NO